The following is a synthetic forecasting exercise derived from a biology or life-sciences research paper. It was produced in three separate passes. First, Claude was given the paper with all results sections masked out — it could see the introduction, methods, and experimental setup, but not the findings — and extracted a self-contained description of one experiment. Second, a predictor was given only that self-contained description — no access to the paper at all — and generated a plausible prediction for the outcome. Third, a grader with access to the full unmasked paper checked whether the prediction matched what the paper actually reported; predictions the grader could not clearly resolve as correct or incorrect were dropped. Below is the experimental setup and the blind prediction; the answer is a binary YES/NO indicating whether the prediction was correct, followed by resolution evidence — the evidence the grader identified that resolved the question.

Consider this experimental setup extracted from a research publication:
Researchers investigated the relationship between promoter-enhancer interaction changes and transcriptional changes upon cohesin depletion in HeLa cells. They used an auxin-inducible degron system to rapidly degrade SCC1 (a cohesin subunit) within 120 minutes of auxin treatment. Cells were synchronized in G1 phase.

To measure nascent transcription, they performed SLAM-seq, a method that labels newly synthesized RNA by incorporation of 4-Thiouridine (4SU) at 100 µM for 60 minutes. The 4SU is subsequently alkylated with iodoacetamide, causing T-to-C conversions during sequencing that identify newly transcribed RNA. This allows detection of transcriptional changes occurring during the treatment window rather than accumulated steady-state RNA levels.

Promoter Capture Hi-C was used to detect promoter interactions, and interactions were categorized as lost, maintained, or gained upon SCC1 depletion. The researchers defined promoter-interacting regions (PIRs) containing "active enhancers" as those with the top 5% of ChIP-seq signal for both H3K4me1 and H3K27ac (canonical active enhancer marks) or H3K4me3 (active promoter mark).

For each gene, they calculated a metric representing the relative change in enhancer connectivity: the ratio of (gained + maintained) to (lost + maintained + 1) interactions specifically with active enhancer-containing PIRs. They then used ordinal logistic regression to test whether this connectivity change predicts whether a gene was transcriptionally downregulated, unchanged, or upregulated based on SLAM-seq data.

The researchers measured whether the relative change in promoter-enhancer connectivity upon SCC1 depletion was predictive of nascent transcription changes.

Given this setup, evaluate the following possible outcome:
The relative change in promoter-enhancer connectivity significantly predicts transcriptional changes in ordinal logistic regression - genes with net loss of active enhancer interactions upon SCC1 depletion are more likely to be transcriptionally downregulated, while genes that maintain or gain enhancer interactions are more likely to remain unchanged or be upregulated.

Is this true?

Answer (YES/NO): YES